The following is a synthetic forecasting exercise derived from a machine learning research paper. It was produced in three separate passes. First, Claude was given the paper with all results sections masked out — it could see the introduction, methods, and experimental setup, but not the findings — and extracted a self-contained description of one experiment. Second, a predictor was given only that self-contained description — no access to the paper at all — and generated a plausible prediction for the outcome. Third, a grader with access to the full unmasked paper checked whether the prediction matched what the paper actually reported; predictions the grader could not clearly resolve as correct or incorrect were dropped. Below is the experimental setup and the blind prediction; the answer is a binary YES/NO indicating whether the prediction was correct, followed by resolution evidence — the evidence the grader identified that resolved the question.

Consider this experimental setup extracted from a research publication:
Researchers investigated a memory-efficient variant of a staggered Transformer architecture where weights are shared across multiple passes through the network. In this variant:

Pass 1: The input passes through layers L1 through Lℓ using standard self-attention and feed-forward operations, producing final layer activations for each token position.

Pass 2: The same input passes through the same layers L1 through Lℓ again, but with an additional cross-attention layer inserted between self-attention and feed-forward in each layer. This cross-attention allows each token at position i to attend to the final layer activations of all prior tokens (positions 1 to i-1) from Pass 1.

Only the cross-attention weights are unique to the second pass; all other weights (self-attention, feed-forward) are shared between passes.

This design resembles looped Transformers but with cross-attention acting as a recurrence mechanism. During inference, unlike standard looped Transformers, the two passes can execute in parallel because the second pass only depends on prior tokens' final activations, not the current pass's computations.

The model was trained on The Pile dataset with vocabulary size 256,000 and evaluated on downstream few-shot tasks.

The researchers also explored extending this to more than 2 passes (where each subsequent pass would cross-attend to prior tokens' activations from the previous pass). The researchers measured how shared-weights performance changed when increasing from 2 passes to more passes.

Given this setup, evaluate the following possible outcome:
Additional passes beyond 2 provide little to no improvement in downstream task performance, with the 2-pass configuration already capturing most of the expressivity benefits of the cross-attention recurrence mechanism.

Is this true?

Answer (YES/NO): NO